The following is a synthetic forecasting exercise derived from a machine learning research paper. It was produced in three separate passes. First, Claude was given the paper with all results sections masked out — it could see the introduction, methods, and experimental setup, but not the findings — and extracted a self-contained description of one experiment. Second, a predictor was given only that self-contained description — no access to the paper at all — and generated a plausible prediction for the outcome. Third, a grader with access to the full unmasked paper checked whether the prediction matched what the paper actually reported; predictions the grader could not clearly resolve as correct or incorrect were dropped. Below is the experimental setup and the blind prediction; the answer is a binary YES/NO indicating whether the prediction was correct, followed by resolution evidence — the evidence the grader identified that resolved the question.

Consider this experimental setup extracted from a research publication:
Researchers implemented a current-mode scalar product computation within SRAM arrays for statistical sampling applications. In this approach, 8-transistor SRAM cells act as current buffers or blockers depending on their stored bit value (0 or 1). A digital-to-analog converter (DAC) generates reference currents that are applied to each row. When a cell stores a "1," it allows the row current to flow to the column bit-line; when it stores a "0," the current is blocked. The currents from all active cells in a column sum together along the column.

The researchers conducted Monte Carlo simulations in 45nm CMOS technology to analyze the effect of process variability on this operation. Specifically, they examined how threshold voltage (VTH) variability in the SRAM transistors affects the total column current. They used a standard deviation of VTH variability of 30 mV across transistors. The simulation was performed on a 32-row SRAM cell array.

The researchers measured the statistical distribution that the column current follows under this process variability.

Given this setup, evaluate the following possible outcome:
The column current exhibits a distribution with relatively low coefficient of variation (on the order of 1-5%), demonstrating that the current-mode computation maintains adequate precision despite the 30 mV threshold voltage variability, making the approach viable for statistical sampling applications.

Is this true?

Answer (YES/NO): NO